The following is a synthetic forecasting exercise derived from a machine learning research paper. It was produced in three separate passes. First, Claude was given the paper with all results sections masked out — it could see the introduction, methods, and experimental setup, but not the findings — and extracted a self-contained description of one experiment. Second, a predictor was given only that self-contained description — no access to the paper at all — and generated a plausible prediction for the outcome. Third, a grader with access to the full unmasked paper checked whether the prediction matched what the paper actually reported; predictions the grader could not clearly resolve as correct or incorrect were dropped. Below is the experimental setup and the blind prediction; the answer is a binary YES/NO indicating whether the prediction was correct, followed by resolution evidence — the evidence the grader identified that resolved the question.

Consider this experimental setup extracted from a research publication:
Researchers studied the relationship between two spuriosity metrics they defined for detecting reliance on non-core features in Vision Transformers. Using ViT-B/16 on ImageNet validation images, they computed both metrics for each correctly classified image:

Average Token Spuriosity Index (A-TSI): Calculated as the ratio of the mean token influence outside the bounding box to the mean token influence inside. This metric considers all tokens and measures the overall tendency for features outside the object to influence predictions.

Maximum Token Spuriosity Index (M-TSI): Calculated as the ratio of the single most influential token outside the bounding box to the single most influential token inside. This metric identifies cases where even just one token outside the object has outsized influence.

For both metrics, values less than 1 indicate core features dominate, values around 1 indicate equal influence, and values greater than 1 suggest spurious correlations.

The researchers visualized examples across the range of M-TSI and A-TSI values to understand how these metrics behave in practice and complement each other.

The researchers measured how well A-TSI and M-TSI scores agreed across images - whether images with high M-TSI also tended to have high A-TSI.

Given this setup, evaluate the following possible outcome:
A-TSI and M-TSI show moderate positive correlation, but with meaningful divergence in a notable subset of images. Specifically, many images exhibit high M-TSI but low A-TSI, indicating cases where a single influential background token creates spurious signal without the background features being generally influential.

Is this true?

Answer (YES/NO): NO